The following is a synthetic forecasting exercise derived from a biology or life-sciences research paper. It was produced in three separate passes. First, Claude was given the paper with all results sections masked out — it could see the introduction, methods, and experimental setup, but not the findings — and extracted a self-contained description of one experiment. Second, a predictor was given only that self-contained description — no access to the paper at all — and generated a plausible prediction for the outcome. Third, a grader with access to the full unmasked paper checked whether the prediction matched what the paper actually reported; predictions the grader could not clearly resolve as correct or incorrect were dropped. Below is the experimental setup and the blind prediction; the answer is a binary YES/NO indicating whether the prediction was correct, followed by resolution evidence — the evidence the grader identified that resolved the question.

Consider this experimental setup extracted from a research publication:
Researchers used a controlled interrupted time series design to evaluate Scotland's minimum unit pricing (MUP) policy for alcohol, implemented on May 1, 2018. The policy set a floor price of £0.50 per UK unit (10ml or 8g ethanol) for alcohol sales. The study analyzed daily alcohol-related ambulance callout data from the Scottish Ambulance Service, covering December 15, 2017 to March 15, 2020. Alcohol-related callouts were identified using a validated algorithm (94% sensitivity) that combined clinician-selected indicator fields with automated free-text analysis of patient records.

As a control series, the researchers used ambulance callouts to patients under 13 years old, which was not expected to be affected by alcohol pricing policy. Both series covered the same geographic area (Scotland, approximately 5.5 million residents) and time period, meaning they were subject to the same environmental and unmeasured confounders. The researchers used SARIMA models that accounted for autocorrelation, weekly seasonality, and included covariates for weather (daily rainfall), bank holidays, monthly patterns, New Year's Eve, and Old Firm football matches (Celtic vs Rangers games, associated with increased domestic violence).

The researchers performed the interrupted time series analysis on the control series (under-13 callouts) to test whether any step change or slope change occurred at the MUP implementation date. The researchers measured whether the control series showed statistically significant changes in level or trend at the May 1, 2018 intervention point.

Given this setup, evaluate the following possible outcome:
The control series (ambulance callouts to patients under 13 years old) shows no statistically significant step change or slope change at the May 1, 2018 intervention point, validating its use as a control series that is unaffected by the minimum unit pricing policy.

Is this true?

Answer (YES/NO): YES